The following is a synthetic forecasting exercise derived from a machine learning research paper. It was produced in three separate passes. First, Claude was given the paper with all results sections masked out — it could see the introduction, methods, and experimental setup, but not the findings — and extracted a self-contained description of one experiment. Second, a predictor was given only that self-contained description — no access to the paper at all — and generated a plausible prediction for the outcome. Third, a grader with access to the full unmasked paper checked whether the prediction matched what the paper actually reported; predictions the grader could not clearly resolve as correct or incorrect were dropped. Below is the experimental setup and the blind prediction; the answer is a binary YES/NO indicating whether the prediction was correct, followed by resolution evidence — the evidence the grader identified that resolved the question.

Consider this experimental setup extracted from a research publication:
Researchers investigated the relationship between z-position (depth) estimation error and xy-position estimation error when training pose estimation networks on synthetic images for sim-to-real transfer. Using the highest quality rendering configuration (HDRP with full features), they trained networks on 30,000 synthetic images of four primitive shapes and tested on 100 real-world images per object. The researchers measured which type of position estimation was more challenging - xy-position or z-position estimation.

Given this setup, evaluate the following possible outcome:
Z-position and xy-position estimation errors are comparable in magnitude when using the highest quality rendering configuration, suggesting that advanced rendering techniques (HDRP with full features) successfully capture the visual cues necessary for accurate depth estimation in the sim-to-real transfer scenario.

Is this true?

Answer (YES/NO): NO